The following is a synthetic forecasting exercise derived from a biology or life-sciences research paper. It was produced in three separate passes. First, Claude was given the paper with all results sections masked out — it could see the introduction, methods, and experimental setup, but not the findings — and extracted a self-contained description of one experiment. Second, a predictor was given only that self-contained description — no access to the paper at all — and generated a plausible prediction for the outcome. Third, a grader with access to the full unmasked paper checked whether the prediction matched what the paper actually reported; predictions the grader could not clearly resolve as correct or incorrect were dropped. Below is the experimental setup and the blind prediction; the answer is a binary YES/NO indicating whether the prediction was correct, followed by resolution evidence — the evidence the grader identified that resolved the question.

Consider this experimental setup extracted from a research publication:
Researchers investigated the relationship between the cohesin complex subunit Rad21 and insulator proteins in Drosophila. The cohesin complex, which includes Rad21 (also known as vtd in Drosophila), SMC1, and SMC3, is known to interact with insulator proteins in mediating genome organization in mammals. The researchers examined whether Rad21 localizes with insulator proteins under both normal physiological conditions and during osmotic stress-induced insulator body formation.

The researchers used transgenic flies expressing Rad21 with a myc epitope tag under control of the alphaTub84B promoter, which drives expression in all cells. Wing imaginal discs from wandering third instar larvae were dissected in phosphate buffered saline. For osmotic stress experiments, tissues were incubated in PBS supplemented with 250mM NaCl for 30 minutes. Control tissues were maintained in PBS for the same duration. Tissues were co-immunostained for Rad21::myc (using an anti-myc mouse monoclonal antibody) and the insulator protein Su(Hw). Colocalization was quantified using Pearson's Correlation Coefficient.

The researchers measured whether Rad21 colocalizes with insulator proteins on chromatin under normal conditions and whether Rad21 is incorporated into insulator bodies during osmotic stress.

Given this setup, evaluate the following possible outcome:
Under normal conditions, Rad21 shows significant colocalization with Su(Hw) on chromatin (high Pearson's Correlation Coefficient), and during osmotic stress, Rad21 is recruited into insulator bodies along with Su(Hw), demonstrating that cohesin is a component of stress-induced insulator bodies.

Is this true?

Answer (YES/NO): NO